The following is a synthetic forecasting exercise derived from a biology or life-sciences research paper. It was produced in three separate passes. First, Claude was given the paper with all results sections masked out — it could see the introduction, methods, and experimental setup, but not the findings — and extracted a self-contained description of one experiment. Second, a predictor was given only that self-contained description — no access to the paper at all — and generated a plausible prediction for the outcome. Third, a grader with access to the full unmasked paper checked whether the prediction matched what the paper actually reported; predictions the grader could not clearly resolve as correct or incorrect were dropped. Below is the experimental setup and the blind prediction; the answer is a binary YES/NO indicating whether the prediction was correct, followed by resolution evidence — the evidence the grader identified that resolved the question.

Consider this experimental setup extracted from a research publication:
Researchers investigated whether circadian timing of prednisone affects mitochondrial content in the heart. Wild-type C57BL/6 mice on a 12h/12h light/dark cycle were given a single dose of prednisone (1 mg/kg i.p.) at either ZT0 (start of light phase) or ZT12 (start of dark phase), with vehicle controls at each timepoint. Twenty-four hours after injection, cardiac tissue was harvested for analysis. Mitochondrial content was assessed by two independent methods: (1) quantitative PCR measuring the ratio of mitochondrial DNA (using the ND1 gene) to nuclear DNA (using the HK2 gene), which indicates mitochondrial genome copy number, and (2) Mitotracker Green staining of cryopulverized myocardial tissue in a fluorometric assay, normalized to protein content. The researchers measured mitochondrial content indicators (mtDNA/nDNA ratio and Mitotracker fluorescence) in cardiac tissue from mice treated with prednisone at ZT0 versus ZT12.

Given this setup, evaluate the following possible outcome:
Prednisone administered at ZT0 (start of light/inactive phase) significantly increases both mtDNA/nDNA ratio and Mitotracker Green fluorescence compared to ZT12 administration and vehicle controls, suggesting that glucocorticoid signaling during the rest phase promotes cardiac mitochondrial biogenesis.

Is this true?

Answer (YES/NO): YES